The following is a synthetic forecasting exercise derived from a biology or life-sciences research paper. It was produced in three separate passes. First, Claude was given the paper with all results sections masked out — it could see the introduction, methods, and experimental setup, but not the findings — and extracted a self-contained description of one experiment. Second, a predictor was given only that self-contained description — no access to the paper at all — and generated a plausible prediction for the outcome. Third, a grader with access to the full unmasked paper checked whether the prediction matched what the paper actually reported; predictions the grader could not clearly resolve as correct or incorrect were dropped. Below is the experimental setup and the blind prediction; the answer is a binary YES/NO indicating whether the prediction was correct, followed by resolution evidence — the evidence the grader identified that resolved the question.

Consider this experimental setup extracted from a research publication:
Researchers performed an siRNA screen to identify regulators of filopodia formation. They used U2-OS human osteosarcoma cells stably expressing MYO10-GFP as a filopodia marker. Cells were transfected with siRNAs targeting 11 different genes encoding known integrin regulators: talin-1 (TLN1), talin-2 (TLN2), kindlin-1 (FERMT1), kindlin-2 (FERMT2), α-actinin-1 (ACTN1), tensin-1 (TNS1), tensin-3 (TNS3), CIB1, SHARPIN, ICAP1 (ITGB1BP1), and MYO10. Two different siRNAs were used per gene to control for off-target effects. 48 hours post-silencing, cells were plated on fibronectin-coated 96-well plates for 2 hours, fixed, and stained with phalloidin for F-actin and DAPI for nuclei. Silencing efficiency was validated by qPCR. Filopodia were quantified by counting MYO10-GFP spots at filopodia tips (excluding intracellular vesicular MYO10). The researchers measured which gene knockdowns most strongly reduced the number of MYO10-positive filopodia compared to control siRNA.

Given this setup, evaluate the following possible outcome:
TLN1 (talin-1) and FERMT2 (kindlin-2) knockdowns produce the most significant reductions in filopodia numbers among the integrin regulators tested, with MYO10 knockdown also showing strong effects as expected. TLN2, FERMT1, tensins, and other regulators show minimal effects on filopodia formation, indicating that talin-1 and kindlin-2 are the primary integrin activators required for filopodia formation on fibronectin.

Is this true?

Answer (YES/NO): NO